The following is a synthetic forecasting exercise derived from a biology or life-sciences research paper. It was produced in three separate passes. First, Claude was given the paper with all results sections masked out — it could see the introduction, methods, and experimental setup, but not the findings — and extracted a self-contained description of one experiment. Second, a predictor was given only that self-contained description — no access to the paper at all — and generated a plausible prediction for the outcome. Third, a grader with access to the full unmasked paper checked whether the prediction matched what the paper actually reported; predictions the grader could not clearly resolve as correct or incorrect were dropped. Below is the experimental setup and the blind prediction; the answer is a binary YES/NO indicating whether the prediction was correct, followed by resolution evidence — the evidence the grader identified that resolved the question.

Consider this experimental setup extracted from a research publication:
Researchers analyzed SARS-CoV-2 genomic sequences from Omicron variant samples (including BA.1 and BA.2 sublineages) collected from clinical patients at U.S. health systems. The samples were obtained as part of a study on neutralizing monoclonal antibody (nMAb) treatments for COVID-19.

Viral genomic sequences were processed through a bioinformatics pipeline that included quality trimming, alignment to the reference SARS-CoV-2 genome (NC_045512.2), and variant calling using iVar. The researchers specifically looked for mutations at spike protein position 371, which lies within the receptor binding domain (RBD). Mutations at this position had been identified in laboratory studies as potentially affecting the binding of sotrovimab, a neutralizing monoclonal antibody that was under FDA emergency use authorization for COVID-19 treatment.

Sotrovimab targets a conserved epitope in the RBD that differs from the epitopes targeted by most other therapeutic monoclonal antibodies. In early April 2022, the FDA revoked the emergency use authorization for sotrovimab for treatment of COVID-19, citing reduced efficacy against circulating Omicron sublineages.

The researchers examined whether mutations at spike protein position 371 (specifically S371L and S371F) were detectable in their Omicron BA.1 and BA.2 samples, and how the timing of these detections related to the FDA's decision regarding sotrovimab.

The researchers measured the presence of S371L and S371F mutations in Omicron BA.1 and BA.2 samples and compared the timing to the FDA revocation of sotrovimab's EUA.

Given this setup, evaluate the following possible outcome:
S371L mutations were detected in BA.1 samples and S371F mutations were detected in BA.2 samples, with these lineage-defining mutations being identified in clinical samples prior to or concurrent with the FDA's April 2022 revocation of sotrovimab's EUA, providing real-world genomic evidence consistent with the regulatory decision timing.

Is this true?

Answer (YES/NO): YES